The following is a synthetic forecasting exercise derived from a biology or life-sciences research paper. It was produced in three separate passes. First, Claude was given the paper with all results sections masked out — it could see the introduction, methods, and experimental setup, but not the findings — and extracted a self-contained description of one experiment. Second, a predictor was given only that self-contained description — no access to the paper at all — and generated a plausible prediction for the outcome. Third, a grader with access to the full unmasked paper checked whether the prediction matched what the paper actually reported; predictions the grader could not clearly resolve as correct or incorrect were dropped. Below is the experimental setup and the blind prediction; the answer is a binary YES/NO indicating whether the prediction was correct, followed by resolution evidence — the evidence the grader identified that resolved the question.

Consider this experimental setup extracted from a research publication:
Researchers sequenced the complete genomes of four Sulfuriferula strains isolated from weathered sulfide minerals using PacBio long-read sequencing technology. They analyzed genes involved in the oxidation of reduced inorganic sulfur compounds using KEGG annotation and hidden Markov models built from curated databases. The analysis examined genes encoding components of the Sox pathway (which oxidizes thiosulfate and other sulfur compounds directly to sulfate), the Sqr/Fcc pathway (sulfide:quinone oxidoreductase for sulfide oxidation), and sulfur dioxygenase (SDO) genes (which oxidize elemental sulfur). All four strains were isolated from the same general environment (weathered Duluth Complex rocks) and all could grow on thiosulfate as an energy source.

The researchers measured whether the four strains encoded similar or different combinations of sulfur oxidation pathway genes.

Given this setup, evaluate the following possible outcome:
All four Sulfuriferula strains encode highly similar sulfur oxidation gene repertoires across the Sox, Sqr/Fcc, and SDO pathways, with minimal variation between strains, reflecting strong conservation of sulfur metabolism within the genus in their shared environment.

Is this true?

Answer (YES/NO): NO